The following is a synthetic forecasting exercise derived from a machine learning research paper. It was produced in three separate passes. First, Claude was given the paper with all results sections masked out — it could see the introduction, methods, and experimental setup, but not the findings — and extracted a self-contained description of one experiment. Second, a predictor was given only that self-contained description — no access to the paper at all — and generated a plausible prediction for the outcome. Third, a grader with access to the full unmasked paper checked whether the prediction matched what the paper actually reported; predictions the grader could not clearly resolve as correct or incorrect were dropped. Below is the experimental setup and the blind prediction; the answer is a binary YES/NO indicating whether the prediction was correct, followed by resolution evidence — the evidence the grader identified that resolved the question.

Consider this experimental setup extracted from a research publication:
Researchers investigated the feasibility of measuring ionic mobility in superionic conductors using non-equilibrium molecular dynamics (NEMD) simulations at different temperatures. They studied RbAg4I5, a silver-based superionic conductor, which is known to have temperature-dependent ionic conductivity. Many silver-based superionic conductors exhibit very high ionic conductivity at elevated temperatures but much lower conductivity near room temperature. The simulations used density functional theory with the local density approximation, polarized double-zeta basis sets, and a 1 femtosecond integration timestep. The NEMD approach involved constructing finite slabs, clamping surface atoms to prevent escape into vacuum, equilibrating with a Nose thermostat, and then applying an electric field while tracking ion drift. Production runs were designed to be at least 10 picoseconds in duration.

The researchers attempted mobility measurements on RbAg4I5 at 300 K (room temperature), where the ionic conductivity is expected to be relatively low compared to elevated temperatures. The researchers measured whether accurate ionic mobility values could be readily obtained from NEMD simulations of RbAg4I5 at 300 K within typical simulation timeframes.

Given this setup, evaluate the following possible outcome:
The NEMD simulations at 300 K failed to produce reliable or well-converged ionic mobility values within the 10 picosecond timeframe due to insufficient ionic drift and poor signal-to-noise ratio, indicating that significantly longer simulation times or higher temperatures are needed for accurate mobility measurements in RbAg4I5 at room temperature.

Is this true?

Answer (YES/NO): NO